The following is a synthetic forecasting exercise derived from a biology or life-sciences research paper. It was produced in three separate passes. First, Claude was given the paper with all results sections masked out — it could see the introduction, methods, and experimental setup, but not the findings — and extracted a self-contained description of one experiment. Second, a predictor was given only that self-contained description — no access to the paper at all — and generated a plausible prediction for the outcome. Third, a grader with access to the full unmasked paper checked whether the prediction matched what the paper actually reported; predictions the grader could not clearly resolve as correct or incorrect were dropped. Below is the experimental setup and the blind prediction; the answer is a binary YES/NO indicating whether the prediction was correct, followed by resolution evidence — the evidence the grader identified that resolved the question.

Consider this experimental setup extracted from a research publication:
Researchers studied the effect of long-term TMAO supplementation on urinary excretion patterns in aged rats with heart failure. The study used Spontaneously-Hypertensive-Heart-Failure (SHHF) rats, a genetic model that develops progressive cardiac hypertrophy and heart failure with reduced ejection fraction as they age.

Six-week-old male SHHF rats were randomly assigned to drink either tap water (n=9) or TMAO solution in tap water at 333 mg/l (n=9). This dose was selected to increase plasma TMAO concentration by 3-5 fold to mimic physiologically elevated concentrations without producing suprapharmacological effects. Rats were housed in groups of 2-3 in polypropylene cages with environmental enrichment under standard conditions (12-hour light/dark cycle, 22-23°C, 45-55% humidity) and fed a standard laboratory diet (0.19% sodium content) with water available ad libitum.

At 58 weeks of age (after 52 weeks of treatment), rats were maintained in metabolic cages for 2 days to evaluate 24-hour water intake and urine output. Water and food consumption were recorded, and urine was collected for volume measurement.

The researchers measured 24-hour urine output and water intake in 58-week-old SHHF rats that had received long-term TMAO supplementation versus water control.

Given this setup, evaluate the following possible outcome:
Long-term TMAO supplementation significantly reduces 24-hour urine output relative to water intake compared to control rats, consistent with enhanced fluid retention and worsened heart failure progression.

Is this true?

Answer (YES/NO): NO